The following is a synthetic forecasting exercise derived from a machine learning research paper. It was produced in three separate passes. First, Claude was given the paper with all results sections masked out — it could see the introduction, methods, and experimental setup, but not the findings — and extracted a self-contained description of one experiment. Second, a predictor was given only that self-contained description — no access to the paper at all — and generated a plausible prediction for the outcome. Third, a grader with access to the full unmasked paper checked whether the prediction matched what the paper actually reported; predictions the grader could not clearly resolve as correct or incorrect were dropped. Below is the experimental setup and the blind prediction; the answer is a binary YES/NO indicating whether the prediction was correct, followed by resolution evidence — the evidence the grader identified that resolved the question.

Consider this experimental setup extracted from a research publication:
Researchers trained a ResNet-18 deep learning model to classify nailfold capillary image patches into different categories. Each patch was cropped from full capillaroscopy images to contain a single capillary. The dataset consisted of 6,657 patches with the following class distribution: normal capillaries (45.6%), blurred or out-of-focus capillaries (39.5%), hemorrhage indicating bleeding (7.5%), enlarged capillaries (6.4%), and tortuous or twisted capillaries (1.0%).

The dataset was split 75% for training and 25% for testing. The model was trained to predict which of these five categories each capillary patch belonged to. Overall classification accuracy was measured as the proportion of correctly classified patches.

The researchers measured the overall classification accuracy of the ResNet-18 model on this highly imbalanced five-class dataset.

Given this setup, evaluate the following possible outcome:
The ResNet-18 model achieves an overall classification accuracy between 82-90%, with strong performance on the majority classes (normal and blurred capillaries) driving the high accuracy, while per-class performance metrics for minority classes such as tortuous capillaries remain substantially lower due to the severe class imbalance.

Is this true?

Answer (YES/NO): NO